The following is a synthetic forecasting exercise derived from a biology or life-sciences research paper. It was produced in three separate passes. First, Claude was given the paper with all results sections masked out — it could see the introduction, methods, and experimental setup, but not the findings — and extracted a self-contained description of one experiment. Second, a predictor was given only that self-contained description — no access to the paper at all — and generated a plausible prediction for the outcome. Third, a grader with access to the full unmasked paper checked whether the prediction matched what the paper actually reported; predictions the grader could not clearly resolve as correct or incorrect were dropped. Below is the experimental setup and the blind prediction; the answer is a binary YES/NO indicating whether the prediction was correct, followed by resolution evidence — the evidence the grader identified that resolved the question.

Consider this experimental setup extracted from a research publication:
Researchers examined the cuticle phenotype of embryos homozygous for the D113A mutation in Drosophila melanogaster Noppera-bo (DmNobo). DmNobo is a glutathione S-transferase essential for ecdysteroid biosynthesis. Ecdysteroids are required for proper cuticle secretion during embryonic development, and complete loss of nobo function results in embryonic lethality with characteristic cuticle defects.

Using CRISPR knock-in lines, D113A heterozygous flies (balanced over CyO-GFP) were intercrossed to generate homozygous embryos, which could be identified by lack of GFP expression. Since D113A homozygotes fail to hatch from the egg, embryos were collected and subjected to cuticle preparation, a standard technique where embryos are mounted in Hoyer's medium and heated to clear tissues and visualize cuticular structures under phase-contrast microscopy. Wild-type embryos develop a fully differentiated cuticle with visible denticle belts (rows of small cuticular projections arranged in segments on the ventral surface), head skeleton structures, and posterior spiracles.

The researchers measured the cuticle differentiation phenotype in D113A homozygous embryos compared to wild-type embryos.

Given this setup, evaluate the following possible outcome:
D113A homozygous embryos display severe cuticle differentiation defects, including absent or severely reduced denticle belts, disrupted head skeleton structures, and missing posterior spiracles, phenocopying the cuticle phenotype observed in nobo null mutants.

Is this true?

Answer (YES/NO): YES